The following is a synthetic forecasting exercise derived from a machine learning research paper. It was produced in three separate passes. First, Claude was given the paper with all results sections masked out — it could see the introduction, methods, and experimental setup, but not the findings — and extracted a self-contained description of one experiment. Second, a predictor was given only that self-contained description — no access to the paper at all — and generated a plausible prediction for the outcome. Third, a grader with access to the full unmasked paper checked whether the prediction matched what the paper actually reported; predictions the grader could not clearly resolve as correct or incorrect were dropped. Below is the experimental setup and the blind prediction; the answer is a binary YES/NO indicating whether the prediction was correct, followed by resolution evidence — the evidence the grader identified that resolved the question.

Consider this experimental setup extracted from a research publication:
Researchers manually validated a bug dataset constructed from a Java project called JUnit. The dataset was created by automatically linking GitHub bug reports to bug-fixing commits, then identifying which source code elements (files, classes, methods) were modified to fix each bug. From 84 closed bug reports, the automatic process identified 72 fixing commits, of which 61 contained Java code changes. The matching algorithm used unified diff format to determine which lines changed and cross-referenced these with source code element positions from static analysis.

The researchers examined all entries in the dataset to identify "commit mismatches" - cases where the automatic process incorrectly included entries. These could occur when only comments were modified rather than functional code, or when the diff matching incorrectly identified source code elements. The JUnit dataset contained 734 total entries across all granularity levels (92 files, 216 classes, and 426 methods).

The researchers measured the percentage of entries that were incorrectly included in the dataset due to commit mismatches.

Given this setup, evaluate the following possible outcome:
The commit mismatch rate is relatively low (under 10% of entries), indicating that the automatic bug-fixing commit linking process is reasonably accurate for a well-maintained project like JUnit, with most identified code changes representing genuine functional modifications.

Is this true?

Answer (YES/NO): YES